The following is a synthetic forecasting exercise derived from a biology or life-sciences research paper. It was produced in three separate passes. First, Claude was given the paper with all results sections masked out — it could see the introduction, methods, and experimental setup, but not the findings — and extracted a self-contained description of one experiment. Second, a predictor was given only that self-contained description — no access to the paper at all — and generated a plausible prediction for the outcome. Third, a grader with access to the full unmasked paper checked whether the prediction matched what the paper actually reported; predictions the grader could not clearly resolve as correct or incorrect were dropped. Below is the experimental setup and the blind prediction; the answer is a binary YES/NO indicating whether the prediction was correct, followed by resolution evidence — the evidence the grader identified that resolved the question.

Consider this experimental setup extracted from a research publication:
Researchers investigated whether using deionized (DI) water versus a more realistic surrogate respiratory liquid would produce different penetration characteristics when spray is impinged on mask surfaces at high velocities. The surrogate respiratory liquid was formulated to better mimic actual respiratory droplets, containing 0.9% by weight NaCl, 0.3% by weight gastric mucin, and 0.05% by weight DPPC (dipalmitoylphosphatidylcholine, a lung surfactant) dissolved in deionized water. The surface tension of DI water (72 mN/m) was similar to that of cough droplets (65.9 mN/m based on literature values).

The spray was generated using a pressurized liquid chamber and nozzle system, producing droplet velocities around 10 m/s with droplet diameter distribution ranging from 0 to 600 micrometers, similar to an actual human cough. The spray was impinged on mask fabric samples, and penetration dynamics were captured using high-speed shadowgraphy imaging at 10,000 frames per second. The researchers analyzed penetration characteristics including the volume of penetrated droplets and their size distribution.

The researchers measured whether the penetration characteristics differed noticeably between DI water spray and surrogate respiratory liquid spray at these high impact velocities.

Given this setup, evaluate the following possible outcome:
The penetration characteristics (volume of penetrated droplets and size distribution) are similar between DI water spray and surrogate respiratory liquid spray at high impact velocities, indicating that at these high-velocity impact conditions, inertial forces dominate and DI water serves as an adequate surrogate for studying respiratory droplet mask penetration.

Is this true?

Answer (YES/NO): YES